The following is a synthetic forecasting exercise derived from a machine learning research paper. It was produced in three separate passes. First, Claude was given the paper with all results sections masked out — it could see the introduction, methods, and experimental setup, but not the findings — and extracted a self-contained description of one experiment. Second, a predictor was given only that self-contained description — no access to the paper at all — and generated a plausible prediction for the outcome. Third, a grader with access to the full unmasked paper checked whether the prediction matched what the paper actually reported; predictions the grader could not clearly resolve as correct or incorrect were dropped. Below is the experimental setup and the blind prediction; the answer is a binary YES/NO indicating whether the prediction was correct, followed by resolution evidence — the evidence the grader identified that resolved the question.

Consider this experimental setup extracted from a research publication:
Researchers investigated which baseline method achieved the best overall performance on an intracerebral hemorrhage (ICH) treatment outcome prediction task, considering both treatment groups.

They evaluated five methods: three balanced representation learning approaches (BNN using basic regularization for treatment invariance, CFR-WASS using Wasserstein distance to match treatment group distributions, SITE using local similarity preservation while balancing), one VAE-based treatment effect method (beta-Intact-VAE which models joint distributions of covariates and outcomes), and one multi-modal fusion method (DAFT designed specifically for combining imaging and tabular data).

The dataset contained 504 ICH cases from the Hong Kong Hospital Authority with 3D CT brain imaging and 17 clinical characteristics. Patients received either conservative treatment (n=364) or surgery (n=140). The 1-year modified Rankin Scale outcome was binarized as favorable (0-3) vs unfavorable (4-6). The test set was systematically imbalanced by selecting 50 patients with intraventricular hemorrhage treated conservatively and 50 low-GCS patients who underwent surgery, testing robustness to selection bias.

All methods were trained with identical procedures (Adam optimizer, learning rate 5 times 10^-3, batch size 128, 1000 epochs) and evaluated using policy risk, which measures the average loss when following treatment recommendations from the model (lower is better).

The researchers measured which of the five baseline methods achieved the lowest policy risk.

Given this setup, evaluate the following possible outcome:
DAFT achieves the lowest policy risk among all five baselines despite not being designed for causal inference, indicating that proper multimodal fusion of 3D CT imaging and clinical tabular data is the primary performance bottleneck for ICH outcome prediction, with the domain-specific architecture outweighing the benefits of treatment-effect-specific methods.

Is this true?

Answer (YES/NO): NO